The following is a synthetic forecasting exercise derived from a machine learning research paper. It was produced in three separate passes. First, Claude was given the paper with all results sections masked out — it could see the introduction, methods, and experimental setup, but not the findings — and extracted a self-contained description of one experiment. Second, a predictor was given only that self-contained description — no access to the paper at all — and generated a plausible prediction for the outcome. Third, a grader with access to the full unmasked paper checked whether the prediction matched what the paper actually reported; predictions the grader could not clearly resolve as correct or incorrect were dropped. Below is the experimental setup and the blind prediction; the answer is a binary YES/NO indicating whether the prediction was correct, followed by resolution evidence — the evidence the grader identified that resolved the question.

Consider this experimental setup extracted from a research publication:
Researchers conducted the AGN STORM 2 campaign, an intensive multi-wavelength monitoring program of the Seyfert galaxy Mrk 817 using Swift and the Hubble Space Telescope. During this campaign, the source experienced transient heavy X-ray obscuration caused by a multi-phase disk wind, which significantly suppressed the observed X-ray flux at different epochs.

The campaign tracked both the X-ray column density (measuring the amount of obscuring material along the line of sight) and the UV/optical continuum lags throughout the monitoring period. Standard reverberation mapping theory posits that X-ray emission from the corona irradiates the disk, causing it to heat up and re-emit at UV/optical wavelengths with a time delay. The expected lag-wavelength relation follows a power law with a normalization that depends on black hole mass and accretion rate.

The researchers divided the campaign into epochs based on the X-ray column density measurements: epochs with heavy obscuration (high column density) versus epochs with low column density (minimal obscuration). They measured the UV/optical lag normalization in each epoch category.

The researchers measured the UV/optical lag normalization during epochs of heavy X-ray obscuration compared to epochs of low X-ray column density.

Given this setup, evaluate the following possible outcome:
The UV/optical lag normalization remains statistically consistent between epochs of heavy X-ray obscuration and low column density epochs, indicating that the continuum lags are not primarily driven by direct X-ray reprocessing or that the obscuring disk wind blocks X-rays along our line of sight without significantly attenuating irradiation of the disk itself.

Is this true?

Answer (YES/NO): NO